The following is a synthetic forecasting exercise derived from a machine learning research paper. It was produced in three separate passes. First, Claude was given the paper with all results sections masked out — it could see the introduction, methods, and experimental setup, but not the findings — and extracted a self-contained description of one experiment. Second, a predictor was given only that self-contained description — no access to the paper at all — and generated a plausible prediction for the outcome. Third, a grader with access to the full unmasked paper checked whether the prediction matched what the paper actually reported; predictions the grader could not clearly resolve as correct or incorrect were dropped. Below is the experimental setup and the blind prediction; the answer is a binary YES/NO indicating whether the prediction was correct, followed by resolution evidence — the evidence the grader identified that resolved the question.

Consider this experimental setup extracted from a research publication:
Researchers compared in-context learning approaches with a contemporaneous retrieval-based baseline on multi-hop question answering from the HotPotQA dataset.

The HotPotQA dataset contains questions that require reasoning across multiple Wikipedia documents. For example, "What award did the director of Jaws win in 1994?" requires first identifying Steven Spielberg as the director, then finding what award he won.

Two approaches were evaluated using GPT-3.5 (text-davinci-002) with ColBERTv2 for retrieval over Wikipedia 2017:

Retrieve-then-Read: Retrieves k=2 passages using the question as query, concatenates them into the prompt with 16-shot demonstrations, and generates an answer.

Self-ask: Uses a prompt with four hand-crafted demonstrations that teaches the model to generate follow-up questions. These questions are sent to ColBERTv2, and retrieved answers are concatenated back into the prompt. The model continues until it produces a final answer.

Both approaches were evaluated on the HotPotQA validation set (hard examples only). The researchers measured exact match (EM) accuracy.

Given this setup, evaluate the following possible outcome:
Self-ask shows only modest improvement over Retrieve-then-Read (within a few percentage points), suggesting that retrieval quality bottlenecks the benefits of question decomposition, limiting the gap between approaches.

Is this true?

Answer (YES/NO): NO